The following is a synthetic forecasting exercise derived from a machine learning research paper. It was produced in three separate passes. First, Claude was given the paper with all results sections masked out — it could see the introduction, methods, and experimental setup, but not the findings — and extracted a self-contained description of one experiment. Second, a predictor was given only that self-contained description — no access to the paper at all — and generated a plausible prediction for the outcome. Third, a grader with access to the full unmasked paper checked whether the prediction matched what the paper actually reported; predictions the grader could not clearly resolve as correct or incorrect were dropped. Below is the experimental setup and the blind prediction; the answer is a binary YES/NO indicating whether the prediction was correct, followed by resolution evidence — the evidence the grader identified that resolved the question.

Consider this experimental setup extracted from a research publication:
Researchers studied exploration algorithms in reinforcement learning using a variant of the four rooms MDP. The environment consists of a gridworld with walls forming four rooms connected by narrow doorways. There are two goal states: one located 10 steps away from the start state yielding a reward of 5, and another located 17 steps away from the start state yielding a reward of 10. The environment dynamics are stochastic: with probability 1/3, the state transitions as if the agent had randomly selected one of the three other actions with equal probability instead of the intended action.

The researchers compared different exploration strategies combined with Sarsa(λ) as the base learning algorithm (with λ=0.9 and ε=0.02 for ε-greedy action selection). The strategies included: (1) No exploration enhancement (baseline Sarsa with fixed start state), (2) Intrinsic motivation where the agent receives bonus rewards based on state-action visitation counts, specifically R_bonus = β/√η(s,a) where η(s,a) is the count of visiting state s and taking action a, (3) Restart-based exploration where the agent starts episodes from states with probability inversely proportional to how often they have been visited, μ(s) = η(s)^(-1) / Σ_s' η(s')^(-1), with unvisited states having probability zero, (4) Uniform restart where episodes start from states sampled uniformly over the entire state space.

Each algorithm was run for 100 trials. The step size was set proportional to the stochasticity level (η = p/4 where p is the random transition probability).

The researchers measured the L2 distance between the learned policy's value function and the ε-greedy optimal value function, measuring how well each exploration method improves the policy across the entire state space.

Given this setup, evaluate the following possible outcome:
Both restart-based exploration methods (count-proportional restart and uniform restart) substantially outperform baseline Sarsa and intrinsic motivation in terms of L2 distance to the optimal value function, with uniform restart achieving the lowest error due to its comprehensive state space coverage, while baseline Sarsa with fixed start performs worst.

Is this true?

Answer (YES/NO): NO